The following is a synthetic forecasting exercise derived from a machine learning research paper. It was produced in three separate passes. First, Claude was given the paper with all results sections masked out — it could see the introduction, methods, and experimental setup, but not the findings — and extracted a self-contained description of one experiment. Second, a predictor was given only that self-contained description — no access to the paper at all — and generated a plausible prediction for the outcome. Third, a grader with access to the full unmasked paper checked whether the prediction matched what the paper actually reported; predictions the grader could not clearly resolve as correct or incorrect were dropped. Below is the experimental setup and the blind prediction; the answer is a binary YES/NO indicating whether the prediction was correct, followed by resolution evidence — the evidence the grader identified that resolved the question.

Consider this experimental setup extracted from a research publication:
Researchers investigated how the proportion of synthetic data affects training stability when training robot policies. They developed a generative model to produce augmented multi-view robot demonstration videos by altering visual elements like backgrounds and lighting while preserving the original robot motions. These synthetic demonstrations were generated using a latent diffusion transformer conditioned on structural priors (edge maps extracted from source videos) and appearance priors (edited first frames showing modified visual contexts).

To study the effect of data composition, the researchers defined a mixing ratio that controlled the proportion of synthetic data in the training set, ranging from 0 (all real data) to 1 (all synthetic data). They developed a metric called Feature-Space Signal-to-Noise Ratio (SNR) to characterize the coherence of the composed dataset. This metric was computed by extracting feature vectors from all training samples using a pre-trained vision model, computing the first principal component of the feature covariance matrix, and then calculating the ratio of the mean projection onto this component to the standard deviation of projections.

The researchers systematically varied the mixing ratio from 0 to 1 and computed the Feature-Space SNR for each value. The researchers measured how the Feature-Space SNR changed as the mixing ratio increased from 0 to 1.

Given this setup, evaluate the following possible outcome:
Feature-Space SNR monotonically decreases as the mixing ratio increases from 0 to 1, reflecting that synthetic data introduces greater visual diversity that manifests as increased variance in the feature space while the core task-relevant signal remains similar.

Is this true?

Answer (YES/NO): NO